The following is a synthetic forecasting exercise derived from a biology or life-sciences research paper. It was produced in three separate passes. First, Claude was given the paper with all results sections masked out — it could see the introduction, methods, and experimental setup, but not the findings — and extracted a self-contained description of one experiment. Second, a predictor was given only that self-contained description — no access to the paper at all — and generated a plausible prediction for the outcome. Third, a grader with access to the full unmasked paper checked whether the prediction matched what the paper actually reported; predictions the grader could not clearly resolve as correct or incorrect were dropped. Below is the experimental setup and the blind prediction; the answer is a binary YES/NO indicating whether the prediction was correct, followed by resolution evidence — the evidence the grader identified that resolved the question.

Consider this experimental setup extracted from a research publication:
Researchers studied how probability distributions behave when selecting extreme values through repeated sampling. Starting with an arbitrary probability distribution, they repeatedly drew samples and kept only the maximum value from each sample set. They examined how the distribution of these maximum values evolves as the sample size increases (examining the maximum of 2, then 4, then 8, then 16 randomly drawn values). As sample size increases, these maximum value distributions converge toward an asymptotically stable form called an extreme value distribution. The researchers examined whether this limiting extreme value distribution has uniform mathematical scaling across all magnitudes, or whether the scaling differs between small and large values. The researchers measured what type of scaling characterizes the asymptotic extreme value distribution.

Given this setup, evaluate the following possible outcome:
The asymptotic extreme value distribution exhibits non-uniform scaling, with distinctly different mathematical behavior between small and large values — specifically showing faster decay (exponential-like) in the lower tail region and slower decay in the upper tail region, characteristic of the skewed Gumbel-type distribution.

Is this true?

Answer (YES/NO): YES